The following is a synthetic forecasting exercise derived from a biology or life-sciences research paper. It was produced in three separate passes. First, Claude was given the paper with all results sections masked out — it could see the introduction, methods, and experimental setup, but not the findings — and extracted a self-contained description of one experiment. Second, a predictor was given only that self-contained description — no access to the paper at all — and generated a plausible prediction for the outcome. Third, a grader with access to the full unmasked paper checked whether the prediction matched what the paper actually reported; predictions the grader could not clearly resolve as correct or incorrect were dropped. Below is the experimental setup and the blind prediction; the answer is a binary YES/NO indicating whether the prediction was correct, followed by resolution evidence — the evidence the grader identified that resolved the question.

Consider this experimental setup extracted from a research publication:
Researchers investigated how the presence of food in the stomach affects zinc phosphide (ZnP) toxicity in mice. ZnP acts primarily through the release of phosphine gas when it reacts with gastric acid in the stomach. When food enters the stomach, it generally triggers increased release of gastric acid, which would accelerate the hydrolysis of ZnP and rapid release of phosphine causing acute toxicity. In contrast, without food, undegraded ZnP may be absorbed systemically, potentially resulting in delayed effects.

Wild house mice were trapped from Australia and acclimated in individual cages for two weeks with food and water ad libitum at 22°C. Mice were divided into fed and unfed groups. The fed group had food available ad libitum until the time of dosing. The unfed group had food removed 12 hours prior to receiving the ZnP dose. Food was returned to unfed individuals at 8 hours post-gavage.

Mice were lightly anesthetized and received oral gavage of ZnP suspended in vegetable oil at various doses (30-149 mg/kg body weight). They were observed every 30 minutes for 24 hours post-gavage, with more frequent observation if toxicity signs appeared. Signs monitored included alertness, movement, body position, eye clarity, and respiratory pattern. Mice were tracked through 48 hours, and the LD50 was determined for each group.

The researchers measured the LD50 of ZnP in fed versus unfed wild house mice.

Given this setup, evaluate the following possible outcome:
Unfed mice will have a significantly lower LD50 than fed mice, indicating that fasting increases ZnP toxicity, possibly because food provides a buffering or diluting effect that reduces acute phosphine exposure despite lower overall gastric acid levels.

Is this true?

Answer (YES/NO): NO